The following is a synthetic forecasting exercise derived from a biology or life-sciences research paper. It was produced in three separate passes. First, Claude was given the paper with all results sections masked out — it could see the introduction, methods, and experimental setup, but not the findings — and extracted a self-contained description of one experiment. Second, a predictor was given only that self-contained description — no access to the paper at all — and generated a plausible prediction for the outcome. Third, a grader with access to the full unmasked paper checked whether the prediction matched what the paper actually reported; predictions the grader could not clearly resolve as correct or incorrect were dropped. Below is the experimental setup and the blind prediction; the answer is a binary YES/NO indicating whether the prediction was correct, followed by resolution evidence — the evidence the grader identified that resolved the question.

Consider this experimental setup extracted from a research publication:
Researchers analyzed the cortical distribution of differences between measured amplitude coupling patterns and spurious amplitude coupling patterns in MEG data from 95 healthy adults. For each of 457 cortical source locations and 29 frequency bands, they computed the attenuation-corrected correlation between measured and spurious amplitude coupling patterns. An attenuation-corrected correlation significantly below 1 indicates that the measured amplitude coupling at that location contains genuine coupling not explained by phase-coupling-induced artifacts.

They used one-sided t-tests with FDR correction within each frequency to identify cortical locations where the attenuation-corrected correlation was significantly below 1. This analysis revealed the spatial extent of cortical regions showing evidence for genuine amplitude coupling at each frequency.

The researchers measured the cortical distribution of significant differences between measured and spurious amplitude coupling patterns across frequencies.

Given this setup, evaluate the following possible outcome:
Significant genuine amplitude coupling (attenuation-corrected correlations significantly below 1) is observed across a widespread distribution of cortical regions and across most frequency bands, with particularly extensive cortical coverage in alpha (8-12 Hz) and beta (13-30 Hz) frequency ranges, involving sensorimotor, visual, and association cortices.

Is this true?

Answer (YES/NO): NO